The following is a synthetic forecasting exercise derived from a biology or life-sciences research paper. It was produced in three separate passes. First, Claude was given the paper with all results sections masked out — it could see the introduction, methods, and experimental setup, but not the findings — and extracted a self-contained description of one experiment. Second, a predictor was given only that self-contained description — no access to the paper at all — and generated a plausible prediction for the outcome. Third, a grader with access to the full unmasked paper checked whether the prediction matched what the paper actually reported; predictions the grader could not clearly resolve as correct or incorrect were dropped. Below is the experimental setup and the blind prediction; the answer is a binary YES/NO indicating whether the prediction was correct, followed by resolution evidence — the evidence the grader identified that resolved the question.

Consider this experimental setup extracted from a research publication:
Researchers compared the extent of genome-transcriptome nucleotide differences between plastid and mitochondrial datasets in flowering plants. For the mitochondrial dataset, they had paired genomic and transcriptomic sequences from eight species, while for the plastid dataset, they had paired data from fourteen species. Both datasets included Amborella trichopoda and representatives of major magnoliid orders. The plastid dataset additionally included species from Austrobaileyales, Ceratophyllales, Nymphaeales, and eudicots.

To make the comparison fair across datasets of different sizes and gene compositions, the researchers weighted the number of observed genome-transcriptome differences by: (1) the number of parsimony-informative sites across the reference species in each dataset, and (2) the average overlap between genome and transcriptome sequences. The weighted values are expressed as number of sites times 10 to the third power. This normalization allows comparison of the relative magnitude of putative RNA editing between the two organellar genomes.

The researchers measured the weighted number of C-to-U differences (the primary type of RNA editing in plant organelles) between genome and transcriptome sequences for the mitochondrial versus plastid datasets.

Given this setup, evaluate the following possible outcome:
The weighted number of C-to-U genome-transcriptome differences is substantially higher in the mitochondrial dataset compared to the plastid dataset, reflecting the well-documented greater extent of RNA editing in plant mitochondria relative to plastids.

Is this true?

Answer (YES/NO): YES